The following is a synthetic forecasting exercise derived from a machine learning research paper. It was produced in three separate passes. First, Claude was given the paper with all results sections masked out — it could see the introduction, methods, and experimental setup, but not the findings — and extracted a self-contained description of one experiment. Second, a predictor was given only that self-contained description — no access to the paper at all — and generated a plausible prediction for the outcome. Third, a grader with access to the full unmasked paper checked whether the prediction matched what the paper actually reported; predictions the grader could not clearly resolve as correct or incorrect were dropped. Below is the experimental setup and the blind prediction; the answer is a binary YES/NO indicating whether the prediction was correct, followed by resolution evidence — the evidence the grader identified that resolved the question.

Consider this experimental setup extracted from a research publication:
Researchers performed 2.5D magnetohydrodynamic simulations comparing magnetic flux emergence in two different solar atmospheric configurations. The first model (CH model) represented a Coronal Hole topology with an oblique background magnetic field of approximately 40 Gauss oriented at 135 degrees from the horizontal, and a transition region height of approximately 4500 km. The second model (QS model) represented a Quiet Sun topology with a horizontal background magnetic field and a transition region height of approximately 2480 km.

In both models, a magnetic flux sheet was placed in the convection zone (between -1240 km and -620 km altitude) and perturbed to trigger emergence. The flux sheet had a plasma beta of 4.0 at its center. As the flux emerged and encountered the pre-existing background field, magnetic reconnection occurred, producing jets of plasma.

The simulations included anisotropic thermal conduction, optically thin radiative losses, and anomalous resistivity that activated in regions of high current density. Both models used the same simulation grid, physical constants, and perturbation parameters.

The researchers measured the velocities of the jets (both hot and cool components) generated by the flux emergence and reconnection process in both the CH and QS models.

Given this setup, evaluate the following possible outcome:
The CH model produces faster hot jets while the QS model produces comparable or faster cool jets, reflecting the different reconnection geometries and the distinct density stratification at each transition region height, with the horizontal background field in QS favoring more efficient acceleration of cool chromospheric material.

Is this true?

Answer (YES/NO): NO